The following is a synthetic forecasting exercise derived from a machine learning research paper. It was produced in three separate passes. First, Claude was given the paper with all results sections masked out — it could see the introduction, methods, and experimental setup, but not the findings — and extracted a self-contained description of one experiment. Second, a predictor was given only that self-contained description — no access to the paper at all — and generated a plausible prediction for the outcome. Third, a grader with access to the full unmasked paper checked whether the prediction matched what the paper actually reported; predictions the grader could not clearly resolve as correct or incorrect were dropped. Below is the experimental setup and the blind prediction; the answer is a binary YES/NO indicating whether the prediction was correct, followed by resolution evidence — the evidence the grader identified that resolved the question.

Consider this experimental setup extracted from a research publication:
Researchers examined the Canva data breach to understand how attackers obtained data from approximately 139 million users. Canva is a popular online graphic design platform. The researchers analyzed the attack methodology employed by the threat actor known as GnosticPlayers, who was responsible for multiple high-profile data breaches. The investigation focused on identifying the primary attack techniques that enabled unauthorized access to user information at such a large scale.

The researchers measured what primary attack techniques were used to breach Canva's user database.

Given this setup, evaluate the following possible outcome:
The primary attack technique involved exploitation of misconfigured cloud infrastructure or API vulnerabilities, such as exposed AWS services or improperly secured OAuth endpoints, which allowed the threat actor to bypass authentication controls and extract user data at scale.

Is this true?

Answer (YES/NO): NO